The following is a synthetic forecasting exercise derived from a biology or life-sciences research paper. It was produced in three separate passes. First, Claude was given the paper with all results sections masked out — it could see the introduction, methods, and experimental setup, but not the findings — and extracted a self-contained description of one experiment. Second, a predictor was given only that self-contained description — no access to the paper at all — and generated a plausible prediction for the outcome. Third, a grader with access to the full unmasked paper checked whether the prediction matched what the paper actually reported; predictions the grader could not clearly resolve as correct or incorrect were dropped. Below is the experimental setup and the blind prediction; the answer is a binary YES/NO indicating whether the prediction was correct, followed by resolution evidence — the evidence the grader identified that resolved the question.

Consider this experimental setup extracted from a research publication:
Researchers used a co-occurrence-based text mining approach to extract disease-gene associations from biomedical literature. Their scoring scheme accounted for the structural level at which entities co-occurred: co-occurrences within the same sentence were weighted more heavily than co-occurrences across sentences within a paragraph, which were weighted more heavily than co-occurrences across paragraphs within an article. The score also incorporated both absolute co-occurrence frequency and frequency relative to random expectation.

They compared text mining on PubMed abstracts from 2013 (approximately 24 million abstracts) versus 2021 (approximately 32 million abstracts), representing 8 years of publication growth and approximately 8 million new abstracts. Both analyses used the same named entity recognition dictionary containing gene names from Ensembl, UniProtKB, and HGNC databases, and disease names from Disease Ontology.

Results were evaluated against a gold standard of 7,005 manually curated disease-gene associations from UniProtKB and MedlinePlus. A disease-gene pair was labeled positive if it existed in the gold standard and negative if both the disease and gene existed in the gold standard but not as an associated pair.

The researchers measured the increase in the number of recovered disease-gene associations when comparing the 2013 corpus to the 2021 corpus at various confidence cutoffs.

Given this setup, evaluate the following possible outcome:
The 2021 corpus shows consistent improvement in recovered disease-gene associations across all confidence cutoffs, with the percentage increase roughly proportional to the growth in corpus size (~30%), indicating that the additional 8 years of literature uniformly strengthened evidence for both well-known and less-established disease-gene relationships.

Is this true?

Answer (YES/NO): NO